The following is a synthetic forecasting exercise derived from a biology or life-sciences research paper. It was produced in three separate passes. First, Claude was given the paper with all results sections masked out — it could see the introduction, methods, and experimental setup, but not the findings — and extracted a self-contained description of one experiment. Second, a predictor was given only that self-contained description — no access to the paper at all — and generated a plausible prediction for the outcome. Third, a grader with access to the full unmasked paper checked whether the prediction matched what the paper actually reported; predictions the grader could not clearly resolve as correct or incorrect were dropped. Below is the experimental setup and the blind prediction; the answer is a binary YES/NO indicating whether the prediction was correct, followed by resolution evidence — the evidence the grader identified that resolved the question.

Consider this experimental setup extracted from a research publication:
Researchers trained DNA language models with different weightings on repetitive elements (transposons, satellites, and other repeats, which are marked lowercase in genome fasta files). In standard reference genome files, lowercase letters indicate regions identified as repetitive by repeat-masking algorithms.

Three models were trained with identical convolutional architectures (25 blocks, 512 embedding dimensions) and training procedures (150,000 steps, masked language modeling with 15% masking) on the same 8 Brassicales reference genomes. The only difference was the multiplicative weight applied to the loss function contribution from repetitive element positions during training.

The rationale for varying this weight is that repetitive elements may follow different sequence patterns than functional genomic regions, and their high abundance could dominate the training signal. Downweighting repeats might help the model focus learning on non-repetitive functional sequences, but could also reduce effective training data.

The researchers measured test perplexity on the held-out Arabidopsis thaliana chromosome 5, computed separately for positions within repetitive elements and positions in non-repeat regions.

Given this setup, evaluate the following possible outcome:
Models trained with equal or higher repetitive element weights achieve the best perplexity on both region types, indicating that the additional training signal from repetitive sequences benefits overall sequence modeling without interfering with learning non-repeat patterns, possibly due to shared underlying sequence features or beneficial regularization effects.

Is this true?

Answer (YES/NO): NO